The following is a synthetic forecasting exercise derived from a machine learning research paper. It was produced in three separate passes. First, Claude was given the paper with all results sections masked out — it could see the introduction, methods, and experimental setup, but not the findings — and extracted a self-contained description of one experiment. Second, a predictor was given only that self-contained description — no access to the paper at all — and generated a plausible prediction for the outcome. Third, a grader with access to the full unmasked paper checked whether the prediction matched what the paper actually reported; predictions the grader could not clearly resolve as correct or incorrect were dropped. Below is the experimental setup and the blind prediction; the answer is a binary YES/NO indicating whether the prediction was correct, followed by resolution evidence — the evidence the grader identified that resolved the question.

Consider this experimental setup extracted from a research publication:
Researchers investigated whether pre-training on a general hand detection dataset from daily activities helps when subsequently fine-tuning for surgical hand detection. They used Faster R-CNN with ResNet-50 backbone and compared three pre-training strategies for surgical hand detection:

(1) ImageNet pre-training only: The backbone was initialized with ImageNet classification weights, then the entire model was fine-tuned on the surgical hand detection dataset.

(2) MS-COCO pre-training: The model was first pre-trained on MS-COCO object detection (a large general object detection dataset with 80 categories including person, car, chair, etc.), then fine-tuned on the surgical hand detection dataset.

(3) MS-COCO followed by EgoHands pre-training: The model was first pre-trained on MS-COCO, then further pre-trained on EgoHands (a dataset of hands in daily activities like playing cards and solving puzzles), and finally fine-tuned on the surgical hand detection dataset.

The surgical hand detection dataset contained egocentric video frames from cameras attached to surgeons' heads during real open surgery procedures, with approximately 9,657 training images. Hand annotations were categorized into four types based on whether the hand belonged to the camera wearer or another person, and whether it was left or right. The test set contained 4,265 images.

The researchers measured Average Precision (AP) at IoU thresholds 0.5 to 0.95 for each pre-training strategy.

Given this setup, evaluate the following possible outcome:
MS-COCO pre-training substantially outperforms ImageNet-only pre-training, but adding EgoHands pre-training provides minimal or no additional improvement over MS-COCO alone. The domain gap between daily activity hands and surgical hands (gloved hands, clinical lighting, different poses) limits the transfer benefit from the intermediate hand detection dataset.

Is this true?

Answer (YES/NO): NO